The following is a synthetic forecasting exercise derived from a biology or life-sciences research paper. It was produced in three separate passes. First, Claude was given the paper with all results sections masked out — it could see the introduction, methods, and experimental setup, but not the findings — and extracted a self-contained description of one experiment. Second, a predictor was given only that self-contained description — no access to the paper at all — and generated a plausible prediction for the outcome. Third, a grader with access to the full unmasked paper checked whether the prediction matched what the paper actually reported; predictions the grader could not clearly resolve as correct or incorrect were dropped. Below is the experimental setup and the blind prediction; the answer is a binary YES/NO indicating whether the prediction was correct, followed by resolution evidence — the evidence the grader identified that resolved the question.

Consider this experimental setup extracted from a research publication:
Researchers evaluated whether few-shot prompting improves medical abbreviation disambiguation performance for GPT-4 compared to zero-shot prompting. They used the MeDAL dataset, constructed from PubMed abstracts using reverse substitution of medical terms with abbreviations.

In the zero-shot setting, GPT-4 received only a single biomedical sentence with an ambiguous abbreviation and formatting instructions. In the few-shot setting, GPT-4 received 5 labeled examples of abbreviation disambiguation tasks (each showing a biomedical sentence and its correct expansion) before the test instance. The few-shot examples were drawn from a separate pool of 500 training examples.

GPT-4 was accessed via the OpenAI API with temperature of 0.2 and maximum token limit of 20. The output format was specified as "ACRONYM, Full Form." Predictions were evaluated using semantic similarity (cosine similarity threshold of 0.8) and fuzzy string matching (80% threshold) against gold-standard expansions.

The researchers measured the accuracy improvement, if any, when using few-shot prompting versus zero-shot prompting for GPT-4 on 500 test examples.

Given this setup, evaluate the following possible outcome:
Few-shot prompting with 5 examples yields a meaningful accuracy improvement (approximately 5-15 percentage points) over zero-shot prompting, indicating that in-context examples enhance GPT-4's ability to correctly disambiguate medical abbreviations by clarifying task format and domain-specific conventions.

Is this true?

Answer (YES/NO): YES